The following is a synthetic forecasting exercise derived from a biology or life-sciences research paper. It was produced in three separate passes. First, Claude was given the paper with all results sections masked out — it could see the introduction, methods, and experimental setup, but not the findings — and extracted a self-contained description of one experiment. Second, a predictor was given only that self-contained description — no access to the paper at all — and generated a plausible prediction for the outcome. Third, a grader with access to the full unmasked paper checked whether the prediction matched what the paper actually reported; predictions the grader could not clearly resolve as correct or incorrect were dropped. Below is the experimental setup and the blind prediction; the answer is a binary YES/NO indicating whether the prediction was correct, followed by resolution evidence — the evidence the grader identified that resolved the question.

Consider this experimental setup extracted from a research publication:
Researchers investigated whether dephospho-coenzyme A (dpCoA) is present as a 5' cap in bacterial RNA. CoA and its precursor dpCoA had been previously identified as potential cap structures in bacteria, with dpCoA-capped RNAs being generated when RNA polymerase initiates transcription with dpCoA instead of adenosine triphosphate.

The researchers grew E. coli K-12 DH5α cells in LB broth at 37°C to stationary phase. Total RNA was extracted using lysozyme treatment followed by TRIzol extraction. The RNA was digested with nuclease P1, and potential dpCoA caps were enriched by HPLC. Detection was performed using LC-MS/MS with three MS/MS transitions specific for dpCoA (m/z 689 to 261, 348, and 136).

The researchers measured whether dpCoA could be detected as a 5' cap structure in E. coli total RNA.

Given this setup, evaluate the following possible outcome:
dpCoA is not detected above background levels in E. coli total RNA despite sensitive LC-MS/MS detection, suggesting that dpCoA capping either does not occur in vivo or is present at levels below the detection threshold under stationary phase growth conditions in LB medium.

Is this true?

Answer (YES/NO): YES